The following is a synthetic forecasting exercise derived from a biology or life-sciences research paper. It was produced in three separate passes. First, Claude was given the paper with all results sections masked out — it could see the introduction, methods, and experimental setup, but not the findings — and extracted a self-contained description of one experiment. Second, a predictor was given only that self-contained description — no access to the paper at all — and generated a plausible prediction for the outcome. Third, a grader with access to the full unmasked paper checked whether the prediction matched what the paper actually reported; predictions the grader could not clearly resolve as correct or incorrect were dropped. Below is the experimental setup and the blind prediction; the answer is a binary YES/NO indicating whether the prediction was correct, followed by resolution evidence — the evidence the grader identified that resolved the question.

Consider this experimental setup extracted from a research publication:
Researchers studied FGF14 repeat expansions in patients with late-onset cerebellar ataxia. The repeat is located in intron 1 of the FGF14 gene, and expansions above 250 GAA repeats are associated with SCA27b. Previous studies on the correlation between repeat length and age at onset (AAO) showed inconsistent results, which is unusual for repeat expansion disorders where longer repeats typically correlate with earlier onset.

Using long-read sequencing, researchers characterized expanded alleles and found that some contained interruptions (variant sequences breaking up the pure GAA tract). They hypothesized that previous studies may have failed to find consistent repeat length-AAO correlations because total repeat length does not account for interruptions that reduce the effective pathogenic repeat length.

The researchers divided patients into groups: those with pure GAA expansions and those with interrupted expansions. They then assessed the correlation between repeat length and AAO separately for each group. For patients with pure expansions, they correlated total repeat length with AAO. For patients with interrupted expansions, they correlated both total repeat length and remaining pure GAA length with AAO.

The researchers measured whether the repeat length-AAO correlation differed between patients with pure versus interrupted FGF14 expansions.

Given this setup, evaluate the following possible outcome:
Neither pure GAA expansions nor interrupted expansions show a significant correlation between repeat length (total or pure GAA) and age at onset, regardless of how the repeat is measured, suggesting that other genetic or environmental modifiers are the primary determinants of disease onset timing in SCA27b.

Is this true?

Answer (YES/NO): NO